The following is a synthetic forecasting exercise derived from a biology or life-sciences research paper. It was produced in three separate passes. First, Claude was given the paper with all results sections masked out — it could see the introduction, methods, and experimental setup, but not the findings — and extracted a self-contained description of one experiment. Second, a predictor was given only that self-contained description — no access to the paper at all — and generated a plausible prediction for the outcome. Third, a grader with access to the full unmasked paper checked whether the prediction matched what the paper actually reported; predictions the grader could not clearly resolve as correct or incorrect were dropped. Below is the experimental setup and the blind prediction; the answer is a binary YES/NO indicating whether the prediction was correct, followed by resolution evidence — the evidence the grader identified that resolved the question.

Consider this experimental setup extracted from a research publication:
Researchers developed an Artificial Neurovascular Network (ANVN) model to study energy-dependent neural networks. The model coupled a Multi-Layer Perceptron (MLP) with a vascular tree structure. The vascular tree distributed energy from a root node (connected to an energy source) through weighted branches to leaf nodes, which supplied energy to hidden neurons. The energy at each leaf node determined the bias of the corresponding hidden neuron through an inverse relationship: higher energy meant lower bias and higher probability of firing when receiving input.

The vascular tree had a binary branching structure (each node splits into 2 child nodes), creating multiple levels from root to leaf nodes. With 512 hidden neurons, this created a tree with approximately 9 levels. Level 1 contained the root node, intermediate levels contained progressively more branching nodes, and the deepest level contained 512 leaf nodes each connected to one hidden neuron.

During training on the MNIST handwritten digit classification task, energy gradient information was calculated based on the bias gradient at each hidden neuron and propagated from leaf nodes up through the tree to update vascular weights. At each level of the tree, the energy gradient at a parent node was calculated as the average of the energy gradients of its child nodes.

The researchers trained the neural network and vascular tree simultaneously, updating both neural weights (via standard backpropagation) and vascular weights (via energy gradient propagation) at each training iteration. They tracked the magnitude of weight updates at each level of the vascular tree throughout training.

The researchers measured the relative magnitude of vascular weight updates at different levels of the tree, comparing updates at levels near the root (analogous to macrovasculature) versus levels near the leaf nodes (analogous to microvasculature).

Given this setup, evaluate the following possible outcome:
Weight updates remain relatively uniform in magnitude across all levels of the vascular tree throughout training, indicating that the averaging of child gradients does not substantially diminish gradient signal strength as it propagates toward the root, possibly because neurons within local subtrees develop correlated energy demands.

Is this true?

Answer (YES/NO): NO